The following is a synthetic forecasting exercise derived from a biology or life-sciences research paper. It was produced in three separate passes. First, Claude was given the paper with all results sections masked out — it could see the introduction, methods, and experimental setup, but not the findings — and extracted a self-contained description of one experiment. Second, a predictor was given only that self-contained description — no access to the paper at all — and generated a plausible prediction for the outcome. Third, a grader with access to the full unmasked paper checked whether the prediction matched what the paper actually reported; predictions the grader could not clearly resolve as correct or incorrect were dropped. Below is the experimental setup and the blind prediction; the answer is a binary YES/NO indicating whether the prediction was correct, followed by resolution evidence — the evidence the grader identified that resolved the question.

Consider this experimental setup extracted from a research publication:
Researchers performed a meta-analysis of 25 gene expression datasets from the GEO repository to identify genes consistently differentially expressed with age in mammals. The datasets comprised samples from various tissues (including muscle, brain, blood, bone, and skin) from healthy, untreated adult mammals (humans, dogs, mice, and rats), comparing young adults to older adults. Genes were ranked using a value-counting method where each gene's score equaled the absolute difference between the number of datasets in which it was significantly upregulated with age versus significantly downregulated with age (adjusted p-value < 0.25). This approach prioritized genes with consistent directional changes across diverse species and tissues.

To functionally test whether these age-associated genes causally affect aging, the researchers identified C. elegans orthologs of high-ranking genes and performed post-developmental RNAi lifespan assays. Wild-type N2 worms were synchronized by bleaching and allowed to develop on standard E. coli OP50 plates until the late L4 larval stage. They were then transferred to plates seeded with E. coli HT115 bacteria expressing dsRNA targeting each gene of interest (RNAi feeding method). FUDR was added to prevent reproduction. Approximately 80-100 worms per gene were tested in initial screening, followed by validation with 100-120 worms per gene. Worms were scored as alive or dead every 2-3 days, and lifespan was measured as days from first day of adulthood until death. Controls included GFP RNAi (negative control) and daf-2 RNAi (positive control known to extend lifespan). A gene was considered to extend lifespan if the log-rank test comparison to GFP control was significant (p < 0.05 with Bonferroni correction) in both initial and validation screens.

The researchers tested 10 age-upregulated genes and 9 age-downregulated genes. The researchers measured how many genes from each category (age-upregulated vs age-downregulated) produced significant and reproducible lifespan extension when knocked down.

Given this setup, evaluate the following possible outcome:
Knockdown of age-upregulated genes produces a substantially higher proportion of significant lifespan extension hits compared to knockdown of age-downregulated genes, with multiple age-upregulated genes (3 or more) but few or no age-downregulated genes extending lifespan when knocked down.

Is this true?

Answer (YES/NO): NO